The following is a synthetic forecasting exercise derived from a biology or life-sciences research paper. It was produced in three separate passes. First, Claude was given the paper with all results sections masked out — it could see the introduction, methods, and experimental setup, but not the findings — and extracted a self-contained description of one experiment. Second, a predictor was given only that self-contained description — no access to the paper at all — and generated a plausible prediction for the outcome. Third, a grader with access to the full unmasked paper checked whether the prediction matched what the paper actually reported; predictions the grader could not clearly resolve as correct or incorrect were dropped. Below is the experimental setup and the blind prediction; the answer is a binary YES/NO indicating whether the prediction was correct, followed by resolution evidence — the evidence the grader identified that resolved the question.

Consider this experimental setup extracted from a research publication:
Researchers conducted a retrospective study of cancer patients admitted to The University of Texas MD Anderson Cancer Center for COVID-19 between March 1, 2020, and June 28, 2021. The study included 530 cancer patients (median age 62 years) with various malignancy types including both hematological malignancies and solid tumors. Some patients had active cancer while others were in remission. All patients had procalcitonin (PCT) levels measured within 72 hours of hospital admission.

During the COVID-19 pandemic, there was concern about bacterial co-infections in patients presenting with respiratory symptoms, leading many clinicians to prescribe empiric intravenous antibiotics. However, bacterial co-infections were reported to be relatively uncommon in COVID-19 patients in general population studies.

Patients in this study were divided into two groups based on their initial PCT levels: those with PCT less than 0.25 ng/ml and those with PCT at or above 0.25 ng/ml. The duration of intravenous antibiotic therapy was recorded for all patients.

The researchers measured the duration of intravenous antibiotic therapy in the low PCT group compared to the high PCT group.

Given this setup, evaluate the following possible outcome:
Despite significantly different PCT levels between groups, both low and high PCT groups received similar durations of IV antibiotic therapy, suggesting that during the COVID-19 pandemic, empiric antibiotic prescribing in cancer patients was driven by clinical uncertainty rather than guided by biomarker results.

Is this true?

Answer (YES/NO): NO